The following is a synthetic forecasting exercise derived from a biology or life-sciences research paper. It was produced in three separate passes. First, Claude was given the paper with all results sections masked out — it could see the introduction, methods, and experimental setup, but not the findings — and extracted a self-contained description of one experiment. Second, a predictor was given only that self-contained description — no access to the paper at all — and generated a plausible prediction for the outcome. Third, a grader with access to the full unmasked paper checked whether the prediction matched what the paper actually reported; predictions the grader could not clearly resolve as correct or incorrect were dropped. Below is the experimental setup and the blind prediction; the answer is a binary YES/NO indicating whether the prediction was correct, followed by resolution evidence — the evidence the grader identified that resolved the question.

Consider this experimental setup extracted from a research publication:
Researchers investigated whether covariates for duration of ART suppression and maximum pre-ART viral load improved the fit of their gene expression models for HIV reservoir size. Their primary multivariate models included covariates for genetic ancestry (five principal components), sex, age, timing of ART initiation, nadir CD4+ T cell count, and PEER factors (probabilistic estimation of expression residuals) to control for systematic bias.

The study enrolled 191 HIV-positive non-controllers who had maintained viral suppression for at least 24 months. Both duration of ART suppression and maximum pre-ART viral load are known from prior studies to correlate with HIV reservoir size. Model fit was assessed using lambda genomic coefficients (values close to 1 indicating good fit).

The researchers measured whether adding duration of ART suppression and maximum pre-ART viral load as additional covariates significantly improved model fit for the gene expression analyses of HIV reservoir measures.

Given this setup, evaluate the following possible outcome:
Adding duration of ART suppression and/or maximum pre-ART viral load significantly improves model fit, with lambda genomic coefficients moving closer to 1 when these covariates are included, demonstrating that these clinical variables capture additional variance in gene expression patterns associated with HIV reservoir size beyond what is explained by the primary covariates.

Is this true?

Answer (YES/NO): NO